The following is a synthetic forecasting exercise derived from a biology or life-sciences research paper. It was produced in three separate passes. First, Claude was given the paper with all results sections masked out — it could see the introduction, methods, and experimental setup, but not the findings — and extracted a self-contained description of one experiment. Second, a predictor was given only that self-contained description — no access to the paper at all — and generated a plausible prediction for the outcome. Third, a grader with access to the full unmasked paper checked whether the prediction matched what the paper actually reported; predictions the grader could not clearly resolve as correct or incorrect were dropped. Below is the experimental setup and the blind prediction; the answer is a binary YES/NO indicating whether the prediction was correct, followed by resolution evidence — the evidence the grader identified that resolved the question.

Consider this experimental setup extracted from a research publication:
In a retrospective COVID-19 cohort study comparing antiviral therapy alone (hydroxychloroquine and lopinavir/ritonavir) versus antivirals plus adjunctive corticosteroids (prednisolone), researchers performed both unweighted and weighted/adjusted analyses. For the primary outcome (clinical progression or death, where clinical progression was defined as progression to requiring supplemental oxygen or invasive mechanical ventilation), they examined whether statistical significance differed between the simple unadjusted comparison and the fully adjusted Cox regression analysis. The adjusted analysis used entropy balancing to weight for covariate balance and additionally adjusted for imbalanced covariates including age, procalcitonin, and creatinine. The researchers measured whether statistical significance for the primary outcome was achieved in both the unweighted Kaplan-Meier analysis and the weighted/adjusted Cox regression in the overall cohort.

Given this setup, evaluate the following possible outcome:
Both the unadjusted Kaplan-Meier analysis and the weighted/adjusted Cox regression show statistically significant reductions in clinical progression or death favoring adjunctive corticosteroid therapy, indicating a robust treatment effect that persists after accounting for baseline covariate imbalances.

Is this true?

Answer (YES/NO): NO